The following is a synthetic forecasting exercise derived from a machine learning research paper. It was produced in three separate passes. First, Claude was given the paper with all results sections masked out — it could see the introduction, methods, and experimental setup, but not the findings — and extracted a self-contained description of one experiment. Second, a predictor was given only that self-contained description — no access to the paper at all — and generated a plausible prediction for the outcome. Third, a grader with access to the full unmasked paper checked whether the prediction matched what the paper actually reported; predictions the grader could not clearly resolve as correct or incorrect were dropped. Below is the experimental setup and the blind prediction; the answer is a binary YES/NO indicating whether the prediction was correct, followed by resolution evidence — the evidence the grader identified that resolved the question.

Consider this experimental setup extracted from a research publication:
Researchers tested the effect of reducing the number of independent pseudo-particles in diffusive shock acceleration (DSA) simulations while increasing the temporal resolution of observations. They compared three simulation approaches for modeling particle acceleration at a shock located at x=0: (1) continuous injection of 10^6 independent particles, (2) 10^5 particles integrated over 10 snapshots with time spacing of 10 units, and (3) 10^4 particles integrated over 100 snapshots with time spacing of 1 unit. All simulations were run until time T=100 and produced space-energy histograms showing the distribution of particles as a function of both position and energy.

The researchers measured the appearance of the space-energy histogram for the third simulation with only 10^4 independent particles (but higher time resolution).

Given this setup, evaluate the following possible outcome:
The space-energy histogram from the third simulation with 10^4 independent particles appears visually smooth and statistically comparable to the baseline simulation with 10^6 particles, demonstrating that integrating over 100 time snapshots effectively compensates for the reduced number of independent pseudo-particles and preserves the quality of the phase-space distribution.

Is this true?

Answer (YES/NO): NO